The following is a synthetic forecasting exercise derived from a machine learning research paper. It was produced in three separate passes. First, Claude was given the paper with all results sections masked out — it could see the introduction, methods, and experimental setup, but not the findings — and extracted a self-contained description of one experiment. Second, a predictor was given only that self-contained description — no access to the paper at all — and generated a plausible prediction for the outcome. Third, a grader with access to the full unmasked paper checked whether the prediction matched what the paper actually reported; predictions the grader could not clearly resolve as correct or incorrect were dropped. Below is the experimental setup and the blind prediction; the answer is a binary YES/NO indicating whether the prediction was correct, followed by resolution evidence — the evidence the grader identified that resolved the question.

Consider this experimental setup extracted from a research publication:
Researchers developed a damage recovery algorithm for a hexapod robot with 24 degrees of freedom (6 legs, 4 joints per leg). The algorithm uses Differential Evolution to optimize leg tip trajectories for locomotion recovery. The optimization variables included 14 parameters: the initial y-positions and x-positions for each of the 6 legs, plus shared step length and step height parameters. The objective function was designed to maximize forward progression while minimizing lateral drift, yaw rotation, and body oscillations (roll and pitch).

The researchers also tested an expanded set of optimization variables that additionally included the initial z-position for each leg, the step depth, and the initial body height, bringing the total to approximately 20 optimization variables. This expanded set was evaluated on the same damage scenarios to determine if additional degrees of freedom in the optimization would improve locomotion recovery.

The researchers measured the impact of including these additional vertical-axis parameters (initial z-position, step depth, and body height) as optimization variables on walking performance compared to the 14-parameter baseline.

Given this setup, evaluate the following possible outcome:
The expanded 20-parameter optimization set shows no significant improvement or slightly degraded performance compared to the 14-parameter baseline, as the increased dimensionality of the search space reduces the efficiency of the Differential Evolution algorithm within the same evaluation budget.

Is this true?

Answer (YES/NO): YES